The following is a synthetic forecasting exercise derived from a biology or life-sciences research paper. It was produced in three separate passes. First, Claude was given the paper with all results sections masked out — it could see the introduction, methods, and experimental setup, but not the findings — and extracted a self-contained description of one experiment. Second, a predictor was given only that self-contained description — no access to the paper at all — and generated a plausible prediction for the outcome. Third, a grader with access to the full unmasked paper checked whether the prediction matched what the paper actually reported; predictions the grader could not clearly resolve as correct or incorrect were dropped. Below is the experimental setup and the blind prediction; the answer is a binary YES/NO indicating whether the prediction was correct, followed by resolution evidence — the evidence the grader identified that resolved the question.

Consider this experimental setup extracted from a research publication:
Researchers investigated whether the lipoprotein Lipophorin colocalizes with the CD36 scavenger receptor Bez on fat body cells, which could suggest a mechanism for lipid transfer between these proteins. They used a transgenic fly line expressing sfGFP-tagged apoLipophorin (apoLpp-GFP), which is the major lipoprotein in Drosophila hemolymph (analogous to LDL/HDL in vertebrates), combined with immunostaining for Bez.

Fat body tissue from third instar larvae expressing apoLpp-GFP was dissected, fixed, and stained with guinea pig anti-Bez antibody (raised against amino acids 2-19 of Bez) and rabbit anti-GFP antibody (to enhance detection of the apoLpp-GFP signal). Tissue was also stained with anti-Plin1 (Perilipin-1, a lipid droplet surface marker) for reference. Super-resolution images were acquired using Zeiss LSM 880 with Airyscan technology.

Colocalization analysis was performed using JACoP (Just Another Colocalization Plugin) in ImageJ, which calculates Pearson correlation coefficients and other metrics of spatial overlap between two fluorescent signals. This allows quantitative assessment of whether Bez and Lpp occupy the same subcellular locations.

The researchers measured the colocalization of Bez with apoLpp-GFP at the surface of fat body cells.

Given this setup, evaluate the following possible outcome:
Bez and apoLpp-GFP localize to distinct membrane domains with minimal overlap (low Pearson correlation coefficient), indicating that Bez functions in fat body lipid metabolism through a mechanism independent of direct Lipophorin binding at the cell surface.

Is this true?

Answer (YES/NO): NO